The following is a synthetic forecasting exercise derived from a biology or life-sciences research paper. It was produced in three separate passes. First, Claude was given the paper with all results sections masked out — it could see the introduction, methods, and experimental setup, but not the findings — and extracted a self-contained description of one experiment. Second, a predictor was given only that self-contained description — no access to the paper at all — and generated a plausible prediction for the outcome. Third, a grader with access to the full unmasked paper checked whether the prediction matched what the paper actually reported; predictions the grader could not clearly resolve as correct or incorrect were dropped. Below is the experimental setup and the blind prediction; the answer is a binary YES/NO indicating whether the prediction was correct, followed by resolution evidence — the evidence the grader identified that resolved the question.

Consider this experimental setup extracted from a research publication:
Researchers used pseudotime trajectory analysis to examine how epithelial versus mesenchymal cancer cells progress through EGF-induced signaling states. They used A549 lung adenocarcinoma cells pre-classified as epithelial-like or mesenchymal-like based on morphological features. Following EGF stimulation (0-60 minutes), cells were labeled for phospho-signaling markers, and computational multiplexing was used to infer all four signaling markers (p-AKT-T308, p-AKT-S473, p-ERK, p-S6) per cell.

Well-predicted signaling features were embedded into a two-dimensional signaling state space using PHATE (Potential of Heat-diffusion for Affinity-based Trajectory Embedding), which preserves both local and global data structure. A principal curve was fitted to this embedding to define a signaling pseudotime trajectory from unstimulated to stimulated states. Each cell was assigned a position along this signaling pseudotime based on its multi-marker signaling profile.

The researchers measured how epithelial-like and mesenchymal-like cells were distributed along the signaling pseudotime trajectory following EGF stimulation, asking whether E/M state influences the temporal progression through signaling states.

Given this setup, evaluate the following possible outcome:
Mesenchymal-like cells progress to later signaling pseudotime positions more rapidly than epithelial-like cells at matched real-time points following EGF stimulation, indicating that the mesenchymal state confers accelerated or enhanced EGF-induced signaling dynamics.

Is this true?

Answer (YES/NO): NO